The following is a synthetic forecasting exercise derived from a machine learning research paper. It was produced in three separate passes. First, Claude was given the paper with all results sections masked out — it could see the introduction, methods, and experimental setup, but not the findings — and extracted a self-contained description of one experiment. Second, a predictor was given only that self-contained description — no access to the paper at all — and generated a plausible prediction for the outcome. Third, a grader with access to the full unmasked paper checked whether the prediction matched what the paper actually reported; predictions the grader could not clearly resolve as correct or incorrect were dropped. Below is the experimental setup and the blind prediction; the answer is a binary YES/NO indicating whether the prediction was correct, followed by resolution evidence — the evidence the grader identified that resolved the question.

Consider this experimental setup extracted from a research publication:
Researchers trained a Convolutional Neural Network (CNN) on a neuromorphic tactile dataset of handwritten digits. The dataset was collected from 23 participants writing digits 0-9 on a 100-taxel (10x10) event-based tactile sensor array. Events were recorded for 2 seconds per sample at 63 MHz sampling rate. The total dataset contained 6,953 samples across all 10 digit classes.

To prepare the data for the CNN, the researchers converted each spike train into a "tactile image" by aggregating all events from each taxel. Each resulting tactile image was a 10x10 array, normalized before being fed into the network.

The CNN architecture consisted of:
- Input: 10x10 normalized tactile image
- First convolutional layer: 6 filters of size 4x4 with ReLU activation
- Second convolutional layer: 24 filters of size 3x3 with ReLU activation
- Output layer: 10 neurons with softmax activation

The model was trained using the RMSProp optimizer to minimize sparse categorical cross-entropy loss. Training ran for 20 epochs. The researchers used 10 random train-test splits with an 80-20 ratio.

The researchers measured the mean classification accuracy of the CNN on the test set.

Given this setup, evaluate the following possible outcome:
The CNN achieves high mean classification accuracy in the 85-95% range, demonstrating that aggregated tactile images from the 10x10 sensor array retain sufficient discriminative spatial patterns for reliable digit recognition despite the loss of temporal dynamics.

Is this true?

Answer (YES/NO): YES